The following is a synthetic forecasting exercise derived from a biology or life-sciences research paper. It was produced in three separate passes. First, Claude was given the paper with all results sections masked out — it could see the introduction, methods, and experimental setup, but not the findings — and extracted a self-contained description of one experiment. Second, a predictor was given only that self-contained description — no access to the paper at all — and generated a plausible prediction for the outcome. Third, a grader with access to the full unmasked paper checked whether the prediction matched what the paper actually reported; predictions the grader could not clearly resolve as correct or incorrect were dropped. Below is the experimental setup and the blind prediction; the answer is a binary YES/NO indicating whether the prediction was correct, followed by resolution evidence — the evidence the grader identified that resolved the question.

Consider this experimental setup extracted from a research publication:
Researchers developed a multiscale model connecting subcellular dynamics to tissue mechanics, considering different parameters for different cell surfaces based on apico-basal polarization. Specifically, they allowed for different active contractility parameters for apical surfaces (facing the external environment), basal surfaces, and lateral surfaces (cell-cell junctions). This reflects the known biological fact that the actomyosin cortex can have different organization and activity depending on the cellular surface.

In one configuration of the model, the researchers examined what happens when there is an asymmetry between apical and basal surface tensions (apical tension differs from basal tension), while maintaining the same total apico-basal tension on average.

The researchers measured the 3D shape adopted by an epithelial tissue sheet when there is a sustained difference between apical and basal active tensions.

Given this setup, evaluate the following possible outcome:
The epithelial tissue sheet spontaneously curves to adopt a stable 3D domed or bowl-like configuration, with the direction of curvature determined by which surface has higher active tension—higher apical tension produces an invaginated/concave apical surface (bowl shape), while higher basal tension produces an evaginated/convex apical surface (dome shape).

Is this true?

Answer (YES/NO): NO